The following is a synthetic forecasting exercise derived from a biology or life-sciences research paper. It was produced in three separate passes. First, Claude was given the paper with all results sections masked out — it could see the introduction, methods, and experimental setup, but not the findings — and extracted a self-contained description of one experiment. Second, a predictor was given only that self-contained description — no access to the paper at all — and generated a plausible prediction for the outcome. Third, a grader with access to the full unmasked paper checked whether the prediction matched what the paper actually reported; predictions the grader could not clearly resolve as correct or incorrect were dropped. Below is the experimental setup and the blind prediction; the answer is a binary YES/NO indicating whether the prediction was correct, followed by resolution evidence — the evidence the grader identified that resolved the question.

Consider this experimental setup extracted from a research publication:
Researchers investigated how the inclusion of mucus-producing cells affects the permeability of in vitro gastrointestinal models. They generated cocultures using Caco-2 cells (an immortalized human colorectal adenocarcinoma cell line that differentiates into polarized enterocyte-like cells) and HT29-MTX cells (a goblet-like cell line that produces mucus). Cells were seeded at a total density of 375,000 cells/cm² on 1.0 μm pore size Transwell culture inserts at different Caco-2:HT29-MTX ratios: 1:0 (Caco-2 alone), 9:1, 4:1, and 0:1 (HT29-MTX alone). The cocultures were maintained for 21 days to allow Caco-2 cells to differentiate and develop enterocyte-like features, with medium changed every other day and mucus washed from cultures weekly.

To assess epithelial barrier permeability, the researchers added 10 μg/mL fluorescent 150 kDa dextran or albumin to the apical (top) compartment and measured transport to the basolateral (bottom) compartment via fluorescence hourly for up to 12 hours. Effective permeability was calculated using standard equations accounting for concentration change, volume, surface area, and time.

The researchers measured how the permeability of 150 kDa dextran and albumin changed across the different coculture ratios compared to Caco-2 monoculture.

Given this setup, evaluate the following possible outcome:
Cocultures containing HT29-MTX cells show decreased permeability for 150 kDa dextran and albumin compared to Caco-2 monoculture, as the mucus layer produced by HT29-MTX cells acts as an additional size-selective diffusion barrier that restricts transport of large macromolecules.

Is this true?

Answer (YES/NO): NO